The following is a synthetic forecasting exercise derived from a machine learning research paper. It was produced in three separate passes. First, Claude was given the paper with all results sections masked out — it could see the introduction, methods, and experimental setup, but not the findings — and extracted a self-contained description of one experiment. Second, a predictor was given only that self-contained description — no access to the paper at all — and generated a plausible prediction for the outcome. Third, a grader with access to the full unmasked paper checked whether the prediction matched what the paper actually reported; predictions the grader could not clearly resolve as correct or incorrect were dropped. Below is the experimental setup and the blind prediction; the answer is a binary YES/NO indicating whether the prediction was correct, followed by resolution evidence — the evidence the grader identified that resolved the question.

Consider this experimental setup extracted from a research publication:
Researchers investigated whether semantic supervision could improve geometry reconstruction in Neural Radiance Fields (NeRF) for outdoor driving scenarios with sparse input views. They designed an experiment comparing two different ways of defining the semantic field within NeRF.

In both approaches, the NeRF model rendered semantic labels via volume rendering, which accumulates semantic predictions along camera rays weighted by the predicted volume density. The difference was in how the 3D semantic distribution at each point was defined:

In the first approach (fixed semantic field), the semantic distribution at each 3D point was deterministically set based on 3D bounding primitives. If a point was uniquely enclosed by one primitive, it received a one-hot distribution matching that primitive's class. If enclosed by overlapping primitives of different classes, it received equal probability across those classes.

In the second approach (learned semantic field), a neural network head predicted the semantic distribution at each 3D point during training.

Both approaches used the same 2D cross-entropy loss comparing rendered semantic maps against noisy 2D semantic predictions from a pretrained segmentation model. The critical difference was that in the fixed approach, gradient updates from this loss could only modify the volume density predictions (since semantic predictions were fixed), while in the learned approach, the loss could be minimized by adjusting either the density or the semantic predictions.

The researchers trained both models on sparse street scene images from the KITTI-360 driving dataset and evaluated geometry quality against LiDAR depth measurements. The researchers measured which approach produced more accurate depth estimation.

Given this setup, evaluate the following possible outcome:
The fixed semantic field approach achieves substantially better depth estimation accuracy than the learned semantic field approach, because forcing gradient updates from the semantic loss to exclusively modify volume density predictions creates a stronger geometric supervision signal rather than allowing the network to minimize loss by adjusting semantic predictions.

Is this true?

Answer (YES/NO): YES